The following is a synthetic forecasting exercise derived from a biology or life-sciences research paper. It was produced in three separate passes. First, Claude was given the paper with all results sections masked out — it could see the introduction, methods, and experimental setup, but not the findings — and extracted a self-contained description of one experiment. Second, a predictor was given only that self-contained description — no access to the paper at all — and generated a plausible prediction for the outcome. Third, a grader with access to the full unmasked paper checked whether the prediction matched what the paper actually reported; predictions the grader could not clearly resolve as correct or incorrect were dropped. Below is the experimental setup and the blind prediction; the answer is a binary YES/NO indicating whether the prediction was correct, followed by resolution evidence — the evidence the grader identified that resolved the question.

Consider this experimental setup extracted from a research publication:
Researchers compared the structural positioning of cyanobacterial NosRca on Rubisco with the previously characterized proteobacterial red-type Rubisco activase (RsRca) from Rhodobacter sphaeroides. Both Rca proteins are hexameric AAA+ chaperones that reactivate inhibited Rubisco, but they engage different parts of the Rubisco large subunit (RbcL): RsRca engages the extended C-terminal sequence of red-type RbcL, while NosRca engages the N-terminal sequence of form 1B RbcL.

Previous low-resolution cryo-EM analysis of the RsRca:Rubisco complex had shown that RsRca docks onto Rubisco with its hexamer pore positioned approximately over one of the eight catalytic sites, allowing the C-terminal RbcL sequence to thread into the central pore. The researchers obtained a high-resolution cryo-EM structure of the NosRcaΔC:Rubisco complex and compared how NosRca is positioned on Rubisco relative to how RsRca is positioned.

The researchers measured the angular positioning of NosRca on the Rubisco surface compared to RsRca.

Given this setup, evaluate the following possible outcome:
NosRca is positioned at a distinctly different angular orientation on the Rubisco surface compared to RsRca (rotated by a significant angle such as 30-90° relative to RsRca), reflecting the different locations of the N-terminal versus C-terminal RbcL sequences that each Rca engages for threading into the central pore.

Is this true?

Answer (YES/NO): YES